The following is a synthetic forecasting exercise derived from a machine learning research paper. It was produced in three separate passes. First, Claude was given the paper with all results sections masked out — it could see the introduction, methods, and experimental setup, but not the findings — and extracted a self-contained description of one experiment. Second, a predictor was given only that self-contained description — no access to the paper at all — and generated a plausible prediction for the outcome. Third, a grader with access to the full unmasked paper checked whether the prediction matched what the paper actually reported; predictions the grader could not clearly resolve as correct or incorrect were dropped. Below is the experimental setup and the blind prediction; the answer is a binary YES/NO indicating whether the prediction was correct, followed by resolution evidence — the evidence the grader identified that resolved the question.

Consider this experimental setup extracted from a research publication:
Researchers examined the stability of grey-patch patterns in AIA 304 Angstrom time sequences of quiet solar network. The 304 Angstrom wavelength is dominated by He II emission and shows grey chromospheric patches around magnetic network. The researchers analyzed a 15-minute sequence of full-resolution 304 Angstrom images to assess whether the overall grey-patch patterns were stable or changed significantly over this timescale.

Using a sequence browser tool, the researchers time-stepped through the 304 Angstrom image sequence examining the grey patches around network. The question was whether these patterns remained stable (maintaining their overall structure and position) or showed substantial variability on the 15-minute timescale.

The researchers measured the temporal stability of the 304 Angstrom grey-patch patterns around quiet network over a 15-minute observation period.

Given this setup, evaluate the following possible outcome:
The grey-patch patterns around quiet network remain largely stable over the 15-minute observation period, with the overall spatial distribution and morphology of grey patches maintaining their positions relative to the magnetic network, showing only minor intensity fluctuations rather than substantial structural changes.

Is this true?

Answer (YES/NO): YES